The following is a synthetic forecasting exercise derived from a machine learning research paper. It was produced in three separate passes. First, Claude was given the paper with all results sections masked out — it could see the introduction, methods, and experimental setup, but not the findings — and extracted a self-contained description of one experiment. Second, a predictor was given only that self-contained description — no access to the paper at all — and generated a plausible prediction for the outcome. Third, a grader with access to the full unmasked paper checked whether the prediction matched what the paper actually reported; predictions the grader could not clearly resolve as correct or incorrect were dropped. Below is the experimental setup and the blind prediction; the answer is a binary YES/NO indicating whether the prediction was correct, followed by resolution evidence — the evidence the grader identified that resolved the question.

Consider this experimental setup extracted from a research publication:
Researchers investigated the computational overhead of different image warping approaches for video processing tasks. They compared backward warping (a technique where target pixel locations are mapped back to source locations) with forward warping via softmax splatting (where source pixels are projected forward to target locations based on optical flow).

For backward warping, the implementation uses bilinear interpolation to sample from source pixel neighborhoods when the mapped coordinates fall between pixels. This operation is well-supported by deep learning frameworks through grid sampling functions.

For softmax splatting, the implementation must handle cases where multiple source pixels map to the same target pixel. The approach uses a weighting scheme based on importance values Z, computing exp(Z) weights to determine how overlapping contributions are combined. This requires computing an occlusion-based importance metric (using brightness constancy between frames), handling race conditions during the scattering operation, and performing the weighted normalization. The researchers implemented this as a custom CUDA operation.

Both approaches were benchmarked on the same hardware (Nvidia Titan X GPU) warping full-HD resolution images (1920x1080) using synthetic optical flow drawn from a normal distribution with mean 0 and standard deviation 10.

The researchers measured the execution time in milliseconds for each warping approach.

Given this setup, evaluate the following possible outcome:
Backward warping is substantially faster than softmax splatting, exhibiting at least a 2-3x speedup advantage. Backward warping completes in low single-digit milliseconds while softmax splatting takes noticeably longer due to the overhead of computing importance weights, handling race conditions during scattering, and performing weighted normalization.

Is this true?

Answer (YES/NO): YES